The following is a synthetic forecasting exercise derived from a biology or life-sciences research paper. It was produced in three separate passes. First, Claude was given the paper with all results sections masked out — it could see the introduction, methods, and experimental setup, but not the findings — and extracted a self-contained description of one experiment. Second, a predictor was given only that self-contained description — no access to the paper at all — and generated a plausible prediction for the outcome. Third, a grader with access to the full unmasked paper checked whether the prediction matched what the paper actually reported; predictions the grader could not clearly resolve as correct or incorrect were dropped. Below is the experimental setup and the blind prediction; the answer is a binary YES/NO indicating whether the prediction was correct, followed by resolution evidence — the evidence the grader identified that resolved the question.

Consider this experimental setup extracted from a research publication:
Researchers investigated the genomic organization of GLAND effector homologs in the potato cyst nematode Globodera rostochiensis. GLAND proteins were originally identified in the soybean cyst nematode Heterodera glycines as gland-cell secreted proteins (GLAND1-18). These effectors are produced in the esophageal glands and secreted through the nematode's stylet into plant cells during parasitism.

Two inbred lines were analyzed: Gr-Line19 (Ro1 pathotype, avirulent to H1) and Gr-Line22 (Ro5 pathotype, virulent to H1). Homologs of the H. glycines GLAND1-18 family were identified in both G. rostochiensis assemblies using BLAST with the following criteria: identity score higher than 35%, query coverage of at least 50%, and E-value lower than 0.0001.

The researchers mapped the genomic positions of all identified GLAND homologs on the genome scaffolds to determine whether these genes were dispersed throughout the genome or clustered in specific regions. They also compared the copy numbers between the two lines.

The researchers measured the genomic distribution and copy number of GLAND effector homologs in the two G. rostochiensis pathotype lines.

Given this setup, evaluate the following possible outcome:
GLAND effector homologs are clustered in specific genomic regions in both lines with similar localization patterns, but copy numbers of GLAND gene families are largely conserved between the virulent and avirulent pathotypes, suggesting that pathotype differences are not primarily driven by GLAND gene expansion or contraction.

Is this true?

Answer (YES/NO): NO